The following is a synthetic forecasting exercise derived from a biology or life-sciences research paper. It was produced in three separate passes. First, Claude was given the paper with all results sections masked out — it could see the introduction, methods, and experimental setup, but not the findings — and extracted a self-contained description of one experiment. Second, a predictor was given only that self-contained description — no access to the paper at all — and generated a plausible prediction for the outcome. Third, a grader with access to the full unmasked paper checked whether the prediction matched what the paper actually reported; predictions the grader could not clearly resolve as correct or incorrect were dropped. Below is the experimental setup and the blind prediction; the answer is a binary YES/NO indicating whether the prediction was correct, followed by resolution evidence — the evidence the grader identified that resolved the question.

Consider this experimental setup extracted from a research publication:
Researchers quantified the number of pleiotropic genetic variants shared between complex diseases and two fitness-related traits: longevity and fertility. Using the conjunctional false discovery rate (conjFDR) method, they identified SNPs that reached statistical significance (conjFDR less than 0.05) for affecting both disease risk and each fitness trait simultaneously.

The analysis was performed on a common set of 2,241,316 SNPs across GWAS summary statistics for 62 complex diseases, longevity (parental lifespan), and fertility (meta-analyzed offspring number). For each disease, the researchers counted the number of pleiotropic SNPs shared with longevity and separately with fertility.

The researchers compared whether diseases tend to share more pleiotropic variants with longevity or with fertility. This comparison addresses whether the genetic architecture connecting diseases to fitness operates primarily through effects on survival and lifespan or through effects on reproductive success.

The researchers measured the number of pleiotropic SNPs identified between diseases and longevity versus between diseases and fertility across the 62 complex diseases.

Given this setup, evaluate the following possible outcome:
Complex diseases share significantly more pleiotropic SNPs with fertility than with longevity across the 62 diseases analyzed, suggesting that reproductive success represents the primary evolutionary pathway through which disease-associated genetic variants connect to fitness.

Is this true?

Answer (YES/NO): NO